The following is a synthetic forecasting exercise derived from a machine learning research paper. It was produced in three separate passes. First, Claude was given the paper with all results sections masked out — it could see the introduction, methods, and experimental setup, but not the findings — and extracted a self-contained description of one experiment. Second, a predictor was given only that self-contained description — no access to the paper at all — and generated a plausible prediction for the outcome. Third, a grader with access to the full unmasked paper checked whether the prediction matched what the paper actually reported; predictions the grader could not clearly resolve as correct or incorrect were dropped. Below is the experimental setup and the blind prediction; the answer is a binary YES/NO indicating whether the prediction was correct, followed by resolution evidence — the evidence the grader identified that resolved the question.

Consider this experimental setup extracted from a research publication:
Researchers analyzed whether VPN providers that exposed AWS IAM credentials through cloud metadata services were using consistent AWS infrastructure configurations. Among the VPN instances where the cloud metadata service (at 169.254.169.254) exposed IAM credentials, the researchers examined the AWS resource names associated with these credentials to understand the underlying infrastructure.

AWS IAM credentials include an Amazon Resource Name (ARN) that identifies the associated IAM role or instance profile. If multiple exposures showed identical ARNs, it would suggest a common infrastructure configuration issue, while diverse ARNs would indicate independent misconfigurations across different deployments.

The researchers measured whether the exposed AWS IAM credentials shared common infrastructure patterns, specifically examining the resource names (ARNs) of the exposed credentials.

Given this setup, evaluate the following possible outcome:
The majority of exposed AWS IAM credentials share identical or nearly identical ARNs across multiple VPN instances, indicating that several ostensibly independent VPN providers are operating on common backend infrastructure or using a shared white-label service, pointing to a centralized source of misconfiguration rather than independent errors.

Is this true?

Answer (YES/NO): YES